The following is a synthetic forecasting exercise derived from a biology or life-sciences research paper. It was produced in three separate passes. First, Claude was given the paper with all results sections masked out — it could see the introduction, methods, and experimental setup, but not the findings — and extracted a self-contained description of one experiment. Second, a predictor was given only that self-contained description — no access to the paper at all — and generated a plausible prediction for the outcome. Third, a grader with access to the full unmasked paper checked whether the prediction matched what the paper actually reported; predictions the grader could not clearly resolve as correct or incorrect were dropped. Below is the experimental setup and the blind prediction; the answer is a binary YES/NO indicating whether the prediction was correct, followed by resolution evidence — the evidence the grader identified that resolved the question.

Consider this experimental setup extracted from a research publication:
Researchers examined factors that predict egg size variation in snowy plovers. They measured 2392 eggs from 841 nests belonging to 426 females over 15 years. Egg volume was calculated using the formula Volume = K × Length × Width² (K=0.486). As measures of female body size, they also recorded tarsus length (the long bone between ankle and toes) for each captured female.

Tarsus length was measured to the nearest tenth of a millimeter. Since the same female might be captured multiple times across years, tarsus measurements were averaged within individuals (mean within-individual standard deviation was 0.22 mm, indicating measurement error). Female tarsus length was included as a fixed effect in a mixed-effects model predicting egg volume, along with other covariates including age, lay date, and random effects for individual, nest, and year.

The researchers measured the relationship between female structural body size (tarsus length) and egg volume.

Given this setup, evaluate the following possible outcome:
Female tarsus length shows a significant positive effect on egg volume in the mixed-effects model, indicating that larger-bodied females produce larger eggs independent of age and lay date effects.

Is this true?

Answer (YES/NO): YES